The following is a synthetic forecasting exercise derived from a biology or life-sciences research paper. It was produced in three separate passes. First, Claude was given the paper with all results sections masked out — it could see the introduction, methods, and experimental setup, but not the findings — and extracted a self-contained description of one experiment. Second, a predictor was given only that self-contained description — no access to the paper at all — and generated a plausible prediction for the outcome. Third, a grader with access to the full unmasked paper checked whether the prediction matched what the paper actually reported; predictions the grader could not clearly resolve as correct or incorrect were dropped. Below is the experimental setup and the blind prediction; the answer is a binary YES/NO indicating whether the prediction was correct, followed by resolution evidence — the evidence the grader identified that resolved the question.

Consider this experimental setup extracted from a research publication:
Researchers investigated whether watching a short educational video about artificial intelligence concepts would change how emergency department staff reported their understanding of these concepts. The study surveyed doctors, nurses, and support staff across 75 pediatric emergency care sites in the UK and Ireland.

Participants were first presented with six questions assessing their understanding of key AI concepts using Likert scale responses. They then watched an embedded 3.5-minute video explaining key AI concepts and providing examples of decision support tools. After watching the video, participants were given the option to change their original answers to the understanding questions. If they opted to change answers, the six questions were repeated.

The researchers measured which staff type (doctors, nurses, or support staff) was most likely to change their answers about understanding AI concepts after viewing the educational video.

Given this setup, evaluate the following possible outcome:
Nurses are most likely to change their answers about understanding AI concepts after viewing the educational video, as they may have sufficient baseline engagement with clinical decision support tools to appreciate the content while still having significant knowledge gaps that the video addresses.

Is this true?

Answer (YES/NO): NO